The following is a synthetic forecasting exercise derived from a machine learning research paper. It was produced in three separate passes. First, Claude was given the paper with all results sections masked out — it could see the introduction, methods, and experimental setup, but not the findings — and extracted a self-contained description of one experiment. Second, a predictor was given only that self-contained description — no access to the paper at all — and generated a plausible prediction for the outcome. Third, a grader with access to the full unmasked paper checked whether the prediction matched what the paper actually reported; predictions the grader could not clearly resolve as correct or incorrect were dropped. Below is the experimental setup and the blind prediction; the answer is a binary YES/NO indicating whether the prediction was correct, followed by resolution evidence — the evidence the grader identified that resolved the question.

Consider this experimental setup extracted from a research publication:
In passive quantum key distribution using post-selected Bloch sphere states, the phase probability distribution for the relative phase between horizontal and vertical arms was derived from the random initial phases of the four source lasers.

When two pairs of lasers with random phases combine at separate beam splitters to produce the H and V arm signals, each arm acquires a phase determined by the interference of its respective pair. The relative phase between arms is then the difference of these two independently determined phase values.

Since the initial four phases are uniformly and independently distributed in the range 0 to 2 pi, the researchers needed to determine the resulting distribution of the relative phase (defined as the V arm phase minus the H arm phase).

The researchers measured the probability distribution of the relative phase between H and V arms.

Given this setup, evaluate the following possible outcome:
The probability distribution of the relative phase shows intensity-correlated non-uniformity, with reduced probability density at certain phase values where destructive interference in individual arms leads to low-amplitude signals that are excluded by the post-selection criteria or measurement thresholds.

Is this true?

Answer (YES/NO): NO